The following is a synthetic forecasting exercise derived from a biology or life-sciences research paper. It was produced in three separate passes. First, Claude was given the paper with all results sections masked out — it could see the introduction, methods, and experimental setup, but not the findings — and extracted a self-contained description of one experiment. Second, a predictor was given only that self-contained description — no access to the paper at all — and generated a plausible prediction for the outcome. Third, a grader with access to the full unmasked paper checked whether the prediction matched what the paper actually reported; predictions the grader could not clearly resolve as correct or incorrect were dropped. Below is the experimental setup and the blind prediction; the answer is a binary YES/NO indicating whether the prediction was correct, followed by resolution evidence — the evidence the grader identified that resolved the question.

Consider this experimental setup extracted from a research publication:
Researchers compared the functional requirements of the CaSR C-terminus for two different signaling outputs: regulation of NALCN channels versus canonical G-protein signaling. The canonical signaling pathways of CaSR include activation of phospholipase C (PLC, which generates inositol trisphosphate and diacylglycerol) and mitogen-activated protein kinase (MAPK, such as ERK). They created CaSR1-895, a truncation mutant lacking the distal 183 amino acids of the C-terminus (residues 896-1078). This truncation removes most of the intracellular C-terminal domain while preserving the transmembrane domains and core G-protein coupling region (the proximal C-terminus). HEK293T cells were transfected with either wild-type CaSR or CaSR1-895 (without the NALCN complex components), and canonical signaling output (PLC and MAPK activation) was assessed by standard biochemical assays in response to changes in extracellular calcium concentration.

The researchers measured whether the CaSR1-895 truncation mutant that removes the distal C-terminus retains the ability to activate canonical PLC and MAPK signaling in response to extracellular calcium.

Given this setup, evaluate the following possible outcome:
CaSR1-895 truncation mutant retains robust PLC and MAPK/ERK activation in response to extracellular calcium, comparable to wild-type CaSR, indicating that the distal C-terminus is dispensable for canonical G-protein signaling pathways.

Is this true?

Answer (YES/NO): YES